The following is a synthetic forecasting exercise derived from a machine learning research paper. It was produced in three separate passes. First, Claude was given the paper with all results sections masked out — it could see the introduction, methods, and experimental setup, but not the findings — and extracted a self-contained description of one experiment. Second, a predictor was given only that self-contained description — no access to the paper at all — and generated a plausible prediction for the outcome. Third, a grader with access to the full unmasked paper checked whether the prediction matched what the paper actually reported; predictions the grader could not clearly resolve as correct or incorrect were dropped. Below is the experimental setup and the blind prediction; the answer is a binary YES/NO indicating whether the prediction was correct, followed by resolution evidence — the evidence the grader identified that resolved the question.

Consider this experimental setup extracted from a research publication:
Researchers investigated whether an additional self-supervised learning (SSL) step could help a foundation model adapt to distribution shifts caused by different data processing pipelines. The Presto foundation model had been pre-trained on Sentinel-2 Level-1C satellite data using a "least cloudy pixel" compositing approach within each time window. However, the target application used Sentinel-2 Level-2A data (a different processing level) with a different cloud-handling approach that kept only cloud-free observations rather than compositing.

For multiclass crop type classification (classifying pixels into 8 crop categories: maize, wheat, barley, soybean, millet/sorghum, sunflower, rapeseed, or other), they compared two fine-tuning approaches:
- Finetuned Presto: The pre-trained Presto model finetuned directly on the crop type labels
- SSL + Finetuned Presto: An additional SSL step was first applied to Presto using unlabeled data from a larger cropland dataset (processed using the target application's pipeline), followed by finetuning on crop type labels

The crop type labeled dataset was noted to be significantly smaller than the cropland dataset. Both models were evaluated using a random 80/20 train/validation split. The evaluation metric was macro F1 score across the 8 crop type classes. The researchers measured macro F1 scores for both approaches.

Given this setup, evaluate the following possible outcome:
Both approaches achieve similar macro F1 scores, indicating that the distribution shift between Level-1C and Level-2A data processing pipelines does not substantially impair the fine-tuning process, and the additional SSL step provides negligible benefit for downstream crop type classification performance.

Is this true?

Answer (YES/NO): YES